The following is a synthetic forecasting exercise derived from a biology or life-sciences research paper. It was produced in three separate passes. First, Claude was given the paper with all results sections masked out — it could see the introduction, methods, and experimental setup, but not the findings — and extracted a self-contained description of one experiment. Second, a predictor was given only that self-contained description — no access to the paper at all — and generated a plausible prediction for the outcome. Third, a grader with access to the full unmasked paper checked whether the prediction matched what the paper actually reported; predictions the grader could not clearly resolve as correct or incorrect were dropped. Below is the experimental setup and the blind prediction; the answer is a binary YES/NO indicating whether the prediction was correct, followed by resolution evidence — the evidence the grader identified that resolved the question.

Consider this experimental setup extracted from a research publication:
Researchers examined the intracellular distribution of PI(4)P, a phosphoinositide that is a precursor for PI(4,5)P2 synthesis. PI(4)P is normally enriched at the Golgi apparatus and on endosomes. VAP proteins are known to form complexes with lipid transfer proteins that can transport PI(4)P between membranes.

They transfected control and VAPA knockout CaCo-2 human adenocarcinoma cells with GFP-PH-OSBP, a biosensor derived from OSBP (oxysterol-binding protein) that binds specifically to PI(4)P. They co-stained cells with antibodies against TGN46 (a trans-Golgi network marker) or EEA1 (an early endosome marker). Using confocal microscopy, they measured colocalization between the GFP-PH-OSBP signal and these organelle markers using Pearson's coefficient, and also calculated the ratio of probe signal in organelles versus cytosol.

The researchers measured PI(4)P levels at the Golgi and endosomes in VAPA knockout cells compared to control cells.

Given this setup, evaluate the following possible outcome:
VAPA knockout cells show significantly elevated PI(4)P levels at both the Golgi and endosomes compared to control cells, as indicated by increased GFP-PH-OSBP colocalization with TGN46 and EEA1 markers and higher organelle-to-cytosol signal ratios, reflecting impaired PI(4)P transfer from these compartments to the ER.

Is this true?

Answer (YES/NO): NO